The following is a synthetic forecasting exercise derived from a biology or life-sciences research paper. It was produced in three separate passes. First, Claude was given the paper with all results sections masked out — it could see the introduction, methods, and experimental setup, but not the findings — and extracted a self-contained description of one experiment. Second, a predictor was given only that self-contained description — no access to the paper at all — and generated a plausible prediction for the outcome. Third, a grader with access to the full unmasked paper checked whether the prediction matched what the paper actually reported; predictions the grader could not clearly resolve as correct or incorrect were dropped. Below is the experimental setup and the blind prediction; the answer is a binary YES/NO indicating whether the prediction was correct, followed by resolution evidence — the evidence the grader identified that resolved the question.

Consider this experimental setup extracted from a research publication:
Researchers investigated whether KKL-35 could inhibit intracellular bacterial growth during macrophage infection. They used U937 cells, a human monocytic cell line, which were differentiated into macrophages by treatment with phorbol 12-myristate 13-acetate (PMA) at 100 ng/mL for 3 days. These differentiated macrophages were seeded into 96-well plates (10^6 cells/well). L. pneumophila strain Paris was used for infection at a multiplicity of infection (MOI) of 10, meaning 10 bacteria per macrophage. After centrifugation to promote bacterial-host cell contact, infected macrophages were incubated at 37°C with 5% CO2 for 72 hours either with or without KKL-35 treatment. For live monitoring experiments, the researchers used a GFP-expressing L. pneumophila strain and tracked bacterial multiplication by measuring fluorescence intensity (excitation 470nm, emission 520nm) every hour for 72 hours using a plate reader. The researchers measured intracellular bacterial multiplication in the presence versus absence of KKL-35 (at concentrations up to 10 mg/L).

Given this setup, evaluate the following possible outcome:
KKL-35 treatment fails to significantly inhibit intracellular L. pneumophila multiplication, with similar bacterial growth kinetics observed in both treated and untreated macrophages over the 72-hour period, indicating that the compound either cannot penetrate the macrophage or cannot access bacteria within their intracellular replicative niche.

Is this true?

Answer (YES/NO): NO